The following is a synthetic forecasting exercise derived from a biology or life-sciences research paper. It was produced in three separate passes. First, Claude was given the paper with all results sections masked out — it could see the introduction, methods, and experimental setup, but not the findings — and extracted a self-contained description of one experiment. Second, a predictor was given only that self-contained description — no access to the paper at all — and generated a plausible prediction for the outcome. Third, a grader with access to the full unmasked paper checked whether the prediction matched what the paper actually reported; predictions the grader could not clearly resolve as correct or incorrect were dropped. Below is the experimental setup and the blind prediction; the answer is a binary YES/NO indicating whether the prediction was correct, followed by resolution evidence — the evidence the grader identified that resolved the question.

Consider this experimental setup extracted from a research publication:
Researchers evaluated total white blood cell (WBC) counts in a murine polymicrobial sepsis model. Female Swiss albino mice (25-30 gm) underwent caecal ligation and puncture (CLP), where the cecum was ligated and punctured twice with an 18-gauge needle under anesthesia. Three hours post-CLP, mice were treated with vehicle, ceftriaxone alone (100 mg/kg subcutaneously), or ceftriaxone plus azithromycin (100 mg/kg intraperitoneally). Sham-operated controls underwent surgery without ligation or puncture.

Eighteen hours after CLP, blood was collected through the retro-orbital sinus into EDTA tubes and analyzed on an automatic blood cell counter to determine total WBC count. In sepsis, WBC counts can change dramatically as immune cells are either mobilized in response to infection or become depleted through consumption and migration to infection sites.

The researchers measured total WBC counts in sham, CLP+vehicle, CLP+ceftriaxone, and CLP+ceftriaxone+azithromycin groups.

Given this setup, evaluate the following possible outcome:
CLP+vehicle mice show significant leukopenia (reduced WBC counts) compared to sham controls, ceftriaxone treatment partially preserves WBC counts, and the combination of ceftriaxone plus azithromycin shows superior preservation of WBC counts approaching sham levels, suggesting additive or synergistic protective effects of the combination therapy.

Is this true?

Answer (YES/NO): NO